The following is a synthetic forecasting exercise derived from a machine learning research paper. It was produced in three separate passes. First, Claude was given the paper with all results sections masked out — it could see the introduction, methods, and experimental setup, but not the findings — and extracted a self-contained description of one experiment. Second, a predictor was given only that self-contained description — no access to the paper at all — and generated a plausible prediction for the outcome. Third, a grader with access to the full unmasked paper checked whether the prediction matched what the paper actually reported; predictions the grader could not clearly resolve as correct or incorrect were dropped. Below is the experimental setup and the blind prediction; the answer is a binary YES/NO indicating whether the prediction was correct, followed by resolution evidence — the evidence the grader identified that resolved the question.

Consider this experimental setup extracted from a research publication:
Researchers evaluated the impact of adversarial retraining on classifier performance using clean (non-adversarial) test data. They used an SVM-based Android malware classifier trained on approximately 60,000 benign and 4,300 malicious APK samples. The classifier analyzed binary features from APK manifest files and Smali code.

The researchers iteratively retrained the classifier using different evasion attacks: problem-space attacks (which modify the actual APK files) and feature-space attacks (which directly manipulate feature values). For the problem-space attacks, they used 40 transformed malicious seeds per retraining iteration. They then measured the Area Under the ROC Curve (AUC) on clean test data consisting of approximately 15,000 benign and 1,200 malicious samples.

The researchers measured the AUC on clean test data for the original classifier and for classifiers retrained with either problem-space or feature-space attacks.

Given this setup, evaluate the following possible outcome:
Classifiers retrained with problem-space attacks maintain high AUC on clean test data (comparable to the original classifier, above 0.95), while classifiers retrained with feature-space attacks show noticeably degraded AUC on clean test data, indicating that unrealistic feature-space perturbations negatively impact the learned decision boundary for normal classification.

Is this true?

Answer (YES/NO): NO